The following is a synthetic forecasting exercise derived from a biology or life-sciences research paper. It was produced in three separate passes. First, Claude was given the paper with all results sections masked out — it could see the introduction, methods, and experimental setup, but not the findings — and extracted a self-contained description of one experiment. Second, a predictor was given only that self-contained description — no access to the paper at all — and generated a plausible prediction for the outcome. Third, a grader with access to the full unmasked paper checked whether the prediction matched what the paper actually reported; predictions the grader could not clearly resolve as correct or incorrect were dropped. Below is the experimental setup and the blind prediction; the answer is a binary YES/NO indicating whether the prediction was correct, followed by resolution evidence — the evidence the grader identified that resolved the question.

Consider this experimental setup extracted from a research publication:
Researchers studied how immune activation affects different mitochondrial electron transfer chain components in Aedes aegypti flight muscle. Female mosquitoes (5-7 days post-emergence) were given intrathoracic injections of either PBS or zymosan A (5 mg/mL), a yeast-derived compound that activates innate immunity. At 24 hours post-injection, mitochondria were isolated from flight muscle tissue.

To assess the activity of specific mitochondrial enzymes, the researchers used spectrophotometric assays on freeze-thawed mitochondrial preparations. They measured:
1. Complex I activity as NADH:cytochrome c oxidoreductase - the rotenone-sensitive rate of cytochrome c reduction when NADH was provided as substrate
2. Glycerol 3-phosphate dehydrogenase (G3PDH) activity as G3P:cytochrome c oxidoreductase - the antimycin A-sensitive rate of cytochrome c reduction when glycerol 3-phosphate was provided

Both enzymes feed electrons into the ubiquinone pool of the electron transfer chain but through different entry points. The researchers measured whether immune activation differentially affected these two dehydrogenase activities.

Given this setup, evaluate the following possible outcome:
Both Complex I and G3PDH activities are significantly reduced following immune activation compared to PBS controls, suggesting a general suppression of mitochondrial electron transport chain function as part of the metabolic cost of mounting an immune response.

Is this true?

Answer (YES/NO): NO